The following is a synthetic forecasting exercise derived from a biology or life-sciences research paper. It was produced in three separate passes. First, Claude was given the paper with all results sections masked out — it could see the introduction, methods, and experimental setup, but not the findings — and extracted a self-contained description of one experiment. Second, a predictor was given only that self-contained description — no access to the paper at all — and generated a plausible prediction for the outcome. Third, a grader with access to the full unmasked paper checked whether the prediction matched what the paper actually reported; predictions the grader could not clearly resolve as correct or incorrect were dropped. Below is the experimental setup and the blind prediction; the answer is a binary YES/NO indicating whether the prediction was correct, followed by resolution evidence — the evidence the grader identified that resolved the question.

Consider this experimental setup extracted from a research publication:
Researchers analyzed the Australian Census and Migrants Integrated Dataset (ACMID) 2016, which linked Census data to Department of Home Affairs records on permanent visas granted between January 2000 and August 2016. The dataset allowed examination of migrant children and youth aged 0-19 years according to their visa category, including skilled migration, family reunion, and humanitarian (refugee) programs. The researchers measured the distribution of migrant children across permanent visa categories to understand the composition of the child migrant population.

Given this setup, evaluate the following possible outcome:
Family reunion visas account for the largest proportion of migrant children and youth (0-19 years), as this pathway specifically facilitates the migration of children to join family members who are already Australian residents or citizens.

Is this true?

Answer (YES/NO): NO